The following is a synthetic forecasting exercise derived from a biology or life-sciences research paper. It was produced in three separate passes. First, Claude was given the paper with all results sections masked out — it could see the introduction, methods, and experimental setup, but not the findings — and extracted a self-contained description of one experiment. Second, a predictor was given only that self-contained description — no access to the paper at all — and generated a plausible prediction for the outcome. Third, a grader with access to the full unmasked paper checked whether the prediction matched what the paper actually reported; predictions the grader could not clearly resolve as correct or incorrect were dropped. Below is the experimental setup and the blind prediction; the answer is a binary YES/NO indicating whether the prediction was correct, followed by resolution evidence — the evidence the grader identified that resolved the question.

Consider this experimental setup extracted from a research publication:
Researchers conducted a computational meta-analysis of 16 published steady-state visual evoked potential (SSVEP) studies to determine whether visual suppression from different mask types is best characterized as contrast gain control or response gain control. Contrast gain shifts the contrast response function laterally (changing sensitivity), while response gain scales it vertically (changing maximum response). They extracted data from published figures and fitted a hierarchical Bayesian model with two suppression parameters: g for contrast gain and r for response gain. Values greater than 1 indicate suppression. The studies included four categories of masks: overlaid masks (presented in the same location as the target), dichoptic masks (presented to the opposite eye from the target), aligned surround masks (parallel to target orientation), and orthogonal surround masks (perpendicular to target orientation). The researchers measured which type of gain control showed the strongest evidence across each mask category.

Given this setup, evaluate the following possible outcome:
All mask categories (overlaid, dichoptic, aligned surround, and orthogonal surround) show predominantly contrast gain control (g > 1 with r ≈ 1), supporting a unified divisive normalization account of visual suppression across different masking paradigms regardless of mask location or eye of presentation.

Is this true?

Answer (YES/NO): NO